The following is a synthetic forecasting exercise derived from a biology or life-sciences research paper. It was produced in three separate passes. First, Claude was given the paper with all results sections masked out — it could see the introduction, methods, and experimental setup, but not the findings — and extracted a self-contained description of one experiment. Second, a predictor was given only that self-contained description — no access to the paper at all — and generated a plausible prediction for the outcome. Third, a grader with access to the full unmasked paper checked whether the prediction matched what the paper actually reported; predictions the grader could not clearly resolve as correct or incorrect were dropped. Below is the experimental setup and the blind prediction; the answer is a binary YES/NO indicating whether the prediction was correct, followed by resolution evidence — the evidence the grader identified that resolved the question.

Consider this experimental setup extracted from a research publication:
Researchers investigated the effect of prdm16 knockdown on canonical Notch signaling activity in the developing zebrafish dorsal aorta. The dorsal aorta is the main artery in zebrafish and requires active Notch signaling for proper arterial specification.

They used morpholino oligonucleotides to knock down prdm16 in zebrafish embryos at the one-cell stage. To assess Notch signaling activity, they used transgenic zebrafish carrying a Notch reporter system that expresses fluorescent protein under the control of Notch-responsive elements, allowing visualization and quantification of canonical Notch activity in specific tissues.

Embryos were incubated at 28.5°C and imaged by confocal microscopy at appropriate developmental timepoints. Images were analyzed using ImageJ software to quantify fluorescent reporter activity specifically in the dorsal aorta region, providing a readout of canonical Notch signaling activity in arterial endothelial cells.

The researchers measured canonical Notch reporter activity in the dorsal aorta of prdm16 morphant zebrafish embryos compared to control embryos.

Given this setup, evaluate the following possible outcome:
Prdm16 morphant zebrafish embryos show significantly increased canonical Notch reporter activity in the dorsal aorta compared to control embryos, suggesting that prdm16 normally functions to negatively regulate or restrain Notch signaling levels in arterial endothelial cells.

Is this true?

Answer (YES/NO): NO